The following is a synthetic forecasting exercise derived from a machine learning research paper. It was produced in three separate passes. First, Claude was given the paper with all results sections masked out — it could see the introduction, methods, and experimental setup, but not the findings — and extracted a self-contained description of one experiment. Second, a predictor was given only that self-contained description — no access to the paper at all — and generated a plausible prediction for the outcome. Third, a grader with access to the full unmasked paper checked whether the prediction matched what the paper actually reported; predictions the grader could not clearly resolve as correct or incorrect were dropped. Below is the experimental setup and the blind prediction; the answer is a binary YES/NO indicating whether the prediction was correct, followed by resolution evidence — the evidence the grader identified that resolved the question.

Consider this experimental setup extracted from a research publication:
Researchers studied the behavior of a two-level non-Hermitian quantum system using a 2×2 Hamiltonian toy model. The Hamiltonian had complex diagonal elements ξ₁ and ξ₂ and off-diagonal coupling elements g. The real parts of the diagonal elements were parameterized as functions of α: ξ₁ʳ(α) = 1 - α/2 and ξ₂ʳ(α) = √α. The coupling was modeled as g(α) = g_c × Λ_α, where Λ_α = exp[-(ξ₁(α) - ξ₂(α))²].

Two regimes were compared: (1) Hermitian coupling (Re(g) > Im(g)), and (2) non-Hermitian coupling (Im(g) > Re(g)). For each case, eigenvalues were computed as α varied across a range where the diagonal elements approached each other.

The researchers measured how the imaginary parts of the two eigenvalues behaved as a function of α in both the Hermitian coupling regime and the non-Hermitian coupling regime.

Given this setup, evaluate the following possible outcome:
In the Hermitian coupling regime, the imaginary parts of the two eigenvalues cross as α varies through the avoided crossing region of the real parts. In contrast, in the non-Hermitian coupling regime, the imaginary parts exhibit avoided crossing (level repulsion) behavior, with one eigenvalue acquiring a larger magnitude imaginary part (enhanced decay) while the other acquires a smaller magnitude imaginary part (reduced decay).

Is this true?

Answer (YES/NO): NO